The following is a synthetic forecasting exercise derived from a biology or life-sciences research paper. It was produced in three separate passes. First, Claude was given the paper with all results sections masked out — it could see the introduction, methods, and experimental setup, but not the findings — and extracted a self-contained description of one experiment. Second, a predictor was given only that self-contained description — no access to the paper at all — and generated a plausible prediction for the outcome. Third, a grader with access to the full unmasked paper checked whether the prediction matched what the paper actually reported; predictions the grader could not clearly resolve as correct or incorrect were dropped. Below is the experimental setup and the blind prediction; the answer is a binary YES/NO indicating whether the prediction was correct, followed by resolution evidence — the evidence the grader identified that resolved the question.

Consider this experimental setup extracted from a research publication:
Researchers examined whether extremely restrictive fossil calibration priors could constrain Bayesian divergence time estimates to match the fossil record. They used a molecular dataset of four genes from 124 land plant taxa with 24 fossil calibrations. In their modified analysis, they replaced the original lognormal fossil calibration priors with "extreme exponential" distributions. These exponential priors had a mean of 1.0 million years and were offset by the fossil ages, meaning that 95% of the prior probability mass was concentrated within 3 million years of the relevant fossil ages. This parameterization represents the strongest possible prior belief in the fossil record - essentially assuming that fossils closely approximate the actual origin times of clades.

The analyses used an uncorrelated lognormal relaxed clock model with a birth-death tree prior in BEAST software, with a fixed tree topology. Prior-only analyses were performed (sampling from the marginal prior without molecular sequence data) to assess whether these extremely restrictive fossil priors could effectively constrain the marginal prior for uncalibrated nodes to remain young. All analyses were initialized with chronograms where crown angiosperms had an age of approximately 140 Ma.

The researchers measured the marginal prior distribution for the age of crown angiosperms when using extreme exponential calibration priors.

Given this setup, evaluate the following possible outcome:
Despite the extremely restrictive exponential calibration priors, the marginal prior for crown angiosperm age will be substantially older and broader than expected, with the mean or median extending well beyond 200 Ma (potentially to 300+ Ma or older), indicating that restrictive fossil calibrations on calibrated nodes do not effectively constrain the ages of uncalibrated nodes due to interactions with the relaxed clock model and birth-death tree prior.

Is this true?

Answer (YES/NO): NO